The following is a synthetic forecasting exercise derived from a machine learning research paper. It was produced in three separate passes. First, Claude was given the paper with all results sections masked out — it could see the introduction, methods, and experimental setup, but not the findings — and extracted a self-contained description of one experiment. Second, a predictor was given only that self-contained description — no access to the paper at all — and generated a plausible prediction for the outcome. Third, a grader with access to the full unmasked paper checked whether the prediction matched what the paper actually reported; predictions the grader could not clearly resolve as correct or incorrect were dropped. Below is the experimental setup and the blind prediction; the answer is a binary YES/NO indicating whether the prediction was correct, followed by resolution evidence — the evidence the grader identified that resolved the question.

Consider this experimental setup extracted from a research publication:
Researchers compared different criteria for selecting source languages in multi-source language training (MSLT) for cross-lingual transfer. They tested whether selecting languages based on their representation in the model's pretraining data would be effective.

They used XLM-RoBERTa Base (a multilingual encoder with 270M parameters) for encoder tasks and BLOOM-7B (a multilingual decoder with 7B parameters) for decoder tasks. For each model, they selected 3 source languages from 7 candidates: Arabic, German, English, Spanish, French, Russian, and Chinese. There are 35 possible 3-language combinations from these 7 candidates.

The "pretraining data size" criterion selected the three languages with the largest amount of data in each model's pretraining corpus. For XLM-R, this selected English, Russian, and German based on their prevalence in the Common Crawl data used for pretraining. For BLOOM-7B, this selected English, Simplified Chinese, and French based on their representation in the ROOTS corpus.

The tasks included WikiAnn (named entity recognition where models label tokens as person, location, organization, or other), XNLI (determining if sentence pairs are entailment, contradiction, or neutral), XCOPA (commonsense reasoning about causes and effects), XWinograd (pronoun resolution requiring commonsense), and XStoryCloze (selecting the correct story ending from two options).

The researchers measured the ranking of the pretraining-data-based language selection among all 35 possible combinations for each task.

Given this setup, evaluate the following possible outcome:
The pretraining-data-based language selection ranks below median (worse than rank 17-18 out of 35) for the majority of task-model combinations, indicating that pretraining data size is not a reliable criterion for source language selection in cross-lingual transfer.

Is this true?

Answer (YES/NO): NO